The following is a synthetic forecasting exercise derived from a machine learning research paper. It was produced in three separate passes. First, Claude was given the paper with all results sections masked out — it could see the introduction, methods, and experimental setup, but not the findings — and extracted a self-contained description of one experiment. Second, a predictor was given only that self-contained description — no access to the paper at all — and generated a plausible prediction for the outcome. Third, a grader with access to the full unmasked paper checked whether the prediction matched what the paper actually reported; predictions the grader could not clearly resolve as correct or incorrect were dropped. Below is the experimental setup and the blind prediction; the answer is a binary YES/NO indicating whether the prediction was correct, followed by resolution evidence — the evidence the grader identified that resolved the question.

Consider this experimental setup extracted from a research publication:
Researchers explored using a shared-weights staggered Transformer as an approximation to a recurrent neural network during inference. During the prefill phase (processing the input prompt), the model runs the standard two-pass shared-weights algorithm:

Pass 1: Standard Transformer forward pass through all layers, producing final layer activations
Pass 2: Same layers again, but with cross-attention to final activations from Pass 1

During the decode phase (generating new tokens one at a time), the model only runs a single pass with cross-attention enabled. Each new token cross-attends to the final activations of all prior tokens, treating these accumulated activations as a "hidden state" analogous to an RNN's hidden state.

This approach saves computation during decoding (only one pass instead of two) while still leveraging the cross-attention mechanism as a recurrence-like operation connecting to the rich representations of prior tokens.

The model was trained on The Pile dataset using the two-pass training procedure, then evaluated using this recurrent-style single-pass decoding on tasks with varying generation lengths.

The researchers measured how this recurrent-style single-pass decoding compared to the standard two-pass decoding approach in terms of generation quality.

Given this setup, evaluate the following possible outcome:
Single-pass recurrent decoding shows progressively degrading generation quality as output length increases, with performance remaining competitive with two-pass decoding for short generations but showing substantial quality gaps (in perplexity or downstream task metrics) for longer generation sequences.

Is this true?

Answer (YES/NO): NO